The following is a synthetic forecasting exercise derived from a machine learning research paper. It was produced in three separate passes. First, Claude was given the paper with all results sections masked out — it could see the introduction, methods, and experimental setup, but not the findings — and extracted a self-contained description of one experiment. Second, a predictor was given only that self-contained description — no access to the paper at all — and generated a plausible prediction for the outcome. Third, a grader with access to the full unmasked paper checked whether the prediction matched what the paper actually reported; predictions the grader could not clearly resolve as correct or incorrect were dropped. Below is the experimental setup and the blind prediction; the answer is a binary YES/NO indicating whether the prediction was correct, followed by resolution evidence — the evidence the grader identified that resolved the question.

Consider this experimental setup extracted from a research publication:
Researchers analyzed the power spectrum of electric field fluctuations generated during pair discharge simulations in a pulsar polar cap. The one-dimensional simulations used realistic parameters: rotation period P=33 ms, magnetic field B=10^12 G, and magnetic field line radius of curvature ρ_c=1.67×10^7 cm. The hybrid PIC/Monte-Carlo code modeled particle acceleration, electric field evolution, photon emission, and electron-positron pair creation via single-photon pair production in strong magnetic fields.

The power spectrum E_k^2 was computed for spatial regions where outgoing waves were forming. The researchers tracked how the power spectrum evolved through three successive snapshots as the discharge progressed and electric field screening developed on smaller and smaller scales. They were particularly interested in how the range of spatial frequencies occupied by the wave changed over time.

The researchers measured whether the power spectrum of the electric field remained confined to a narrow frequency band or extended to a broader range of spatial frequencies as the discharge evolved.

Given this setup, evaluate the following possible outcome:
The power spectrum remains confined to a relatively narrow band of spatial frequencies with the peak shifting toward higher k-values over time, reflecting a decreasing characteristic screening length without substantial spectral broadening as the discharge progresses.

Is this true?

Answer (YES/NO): NO